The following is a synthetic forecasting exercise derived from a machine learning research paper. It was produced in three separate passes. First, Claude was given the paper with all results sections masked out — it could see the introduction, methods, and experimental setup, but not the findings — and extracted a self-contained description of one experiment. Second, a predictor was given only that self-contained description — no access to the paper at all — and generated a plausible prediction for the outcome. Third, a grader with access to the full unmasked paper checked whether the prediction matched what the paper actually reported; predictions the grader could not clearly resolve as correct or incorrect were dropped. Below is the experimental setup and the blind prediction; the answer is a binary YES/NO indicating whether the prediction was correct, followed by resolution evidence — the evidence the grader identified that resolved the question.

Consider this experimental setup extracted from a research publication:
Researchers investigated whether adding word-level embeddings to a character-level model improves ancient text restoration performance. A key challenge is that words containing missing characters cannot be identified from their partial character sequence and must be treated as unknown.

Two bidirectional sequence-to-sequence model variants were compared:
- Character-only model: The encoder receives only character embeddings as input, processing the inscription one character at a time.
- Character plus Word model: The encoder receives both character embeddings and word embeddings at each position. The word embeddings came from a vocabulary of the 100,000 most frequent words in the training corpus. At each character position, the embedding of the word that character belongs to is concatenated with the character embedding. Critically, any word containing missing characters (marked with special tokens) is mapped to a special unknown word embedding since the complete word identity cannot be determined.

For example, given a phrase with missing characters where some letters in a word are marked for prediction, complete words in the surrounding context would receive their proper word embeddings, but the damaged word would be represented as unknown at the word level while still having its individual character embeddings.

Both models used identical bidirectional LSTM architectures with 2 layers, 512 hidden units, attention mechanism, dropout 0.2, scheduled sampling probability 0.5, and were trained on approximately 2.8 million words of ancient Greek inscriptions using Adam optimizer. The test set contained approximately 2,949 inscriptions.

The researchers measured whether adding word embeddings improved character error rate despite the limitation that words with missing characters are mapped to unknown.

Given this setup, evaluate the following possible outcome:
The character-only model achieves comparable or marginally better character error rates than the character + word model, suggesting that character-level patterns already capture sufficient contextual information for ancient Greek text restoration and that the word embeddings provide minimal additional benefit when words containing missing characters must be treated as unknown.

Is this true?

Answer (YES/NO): NO